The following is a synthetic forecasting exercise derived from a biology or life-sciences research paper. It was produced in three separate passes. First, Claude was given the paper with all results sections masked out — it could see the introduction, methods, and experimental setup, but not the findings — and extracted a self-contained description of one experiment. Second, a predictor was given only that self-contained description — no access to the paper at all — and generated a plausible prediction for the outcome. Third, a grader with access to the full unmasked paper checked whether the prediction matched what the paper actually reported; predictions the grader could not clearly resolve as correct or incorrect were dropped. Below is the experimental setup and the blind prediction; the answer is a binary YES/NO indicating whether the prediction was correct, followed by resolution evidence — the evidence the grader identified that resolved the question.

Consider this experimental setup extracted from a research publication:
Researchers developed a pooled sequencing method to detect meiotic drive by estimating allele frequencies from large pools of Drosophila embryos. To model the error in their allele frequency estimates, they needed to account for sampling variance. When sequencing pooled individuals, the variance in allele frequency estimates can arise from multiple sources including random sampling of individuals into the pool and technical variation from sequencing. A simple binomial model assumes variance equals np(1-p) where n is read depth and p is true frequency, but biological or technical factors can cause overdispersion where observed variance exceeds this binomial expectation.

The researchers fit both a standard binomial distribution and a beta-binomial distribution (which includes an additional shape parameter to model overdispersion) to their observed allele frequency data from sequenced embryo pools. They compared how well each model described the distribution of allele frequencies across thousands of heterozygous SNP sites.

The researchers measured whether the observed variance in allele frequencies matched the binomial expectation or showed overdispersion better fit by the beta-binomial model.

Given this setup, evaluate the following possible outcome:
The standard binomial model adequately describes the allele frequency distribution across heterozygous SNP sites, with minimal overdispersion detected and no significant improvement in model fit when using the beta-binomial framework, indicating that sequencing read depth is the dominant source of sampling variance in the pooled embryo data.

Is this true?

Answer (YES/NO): NO